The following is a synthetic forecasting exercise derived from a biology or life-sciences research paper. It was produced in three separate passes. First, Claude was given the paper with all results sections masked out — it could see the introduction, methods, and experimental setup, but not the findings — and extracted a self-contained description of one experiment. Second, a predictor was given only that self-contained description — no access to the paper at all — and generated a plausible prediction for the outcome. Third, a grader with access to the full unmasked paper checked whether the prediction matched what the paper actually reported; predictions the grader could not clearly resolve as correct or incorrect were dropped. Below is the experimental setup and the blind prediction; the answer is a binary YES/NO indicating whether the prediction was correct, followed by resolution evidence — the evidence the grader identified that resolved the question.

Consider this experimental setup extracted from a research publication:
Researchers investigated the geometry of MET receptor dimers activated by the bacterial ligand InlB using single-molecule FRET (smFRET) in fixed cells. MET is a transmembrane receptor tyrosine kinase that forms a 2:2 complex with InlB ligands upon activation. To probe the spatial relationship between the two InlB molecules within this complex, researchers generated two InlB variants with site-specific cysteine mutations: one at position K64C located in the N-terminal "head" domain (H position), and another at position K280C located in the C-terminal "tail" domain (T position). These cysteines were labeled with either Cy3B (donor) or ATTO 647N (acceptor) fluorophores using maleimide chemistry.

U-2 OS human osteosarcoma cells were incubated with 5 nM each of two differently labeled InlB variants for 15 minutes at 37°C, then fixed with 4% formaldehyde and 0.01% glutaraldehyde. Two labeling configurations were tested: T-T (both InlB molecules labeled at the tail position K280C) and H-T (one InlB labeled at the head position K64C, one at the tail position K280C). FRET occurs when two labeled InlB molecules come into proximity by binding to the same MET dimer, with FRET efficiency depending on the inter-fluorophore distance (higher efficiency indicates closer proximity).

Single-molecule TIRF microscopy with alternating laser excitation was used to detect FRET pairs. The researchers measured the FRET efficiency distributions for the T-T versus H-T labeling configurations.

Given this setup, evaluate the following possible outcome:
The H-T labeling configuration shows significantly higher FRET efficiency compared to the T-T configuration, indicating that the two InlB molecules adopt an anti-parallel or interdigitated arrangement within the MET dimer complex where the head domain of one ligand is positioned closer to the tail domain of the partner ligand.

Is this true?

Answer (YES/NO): NO